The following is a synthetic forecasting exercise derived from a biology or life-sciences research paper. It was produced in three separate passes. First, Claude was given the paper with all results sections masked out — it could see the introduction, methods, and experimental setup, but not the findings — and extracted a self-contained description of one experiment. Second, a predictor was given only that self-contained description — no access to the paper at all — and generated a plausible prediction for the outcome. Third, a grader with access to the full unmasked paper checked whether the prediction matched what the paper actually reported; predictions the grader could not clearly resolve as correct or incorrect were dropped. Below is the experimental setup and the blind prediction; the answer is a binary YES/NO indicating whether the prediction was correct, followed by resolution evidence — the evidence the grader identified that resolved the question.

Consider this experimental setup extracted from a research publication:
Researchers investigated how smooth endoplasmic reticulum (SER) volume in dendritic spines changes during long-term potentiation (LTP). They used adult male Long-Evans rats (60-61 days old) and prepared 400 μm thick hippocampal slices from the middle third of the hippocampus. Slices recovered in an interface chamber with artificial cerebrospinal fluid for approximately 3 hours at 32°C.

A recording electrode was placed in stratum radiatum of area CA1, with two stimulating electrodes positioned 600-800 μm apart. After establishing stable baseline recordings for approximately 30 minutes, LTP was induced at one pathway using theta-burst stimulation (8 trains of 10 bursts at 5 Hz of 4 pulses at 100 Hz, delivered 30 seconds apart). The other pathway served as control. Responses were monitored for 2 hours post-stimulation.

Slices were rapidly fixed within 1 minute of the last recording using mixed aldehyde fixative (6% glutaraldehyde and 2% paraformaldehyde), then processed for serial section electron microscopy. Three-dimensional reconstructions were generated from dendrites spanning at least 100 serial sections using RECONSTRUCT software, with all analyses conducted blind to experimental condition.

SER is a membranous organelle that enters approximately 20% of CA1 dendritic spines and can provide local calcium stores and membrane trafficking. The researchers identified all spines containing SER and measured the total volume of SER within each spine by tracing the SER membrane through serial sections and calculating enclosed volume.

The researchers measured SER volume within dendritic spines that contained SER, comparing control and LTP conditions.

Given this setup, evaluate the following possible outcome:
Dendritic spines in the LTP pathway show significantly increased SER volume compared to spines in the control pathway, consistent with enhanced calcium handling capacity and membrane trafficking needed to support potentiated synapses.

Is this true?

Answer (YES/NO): YES